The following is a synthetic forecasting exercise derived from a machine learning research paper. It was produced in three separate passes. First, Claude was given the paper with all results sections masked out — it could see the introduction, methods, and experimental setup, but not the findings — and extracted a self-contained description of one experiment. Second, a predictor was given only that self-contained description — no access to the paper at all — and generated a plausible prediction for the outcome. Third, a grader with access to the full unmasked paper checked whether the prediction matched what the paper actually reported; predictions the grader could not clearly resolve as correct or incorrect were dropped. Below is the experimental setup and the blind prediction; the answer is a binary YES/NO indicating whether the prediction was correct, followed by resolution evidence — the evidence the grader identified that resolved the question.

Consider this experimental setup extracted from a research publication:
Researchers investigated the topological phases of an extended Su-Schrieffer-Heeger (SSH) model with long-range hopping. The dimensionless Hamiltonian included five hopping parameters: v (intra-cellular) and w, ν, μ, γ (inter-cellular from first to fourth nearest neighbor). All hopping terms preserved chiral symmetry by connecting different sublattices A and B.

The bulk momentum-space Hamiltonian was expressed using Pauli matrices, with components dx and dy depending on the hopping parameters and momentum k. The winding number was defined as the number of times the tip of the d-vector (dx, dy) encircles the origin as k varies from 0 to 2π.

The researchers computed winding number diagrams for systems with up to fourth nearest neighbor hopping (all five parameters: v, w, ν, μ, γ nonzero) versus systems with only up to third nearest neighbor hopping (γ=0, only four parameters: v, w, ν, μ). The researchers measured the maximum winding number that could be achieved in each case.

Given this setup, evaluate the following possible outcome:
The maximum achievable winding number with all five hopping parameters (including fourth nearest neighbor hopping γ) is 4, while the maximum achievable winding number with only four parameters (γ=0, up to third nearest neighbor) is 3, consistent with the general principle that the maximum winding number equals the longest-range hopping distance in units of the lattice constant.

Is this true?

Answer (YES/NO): YES